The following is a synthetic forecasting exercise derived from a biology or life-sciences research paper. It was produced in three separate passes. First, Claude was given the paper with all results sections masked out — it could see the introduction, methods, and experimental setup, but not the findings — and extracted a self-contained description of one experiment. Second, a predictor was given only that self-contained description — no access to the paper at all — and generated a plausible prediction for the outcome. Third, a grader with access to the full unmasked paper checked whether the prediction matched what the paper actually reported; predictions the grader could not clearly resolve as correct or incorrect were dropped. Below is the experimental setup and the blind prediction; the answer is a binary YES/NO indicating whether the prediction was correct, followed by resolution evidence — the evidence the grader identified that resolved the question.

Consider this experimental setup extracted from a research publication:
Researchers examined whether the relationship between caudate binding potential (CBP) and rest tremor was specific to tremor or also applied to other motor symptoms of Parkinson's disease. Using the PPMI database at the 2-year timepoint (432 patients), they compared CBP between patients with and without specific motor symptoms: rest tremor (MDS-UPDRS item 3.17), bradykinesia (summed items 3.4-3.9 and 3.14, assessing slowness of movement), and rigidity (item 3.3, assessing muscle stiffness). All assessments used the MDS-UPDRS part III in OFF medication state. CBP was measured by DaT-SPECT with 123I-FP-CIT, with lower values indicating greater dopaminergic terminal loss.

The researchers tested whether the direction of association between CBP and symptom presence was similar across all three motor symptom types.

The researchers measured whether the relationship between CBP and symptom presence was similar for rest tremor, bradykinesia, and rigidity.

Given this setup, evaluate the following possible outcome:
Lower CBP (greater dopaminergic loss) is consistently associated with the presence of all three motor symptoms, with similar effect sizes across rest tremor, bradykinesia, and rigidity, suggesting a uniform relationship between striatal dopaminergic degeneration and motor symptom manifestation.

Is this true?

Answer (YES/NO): NO